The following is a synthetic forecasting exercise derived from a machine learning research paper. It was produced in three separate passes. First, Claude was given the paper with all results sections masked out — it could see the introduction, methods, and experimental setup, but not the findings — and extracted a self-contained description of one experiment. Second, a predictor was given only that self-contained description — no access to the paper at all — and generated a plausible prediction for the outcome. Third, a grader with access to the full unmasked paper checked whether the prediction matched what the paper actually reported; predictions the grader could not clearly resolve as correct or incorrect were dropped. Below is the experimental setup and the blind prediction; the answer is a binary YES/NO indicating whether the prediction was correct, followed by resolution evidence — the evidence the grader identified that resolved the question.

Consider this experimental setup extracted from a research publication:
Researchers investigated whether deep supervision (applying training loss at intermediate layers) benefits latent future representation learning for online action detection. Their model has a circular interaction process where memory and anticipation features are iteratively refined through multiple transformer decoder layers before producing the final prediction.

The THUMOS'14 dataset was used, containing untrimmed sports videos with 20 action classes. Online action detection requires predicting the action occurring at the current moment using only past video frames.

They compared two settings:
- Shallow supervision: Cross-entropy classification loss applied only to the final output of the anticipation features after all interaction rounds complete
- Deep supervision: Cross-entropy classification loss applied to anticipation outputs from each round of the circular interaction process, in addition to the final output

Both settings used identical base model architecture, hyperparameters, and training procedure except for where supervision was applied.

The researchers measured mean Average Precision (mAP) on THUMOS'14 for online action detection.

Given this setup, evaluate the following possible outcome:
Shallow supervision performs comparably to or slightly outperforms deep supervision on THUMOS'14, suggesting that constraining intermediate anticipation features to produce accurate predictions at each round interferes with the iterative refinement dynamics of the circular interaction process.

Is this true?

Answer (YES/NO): NO